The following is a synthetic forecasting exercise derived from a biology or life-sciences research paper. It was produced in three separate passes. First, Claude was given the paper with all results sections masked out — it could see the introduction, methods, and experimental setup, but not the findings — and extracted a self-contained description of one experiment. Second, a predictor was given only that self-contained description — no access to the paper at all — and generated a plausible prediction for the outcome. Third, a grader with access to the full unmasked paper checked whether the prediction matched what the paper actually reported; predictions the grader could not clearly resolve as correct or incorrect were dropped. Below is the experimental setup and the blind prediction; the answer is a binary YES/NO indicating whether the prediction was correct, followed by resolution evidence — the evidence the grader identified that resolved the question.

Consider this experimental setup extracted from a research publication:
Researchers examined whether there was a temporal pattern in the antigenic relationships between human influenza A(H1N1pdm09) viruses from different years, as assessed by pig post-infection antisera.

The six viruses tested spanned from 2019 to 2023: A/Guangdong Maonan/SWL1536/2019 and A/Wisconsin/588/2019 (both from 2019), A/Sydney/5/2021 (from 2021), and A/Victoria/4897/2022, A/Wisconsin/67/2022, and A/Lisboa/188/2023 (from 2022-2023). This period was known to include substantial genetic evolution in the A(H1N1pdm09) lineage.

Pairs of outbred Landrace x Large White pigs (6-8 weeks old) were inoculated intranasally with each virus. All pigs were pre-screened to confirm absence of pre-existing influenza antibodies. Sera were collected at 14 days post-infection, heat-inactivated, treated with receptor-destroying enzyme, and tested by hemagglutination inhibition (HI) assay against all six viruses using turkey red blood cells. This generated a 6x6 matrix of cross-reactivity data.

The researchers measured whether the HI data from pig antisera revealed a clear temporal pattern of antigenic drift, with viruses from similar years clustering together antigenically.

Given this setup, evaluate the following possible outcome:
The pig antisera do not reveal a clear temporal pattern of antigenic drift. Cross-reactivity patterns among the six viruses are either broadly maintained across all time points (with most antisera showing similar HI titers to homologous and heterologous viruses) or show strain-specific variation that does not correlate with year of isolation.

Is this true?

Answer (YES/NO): YES